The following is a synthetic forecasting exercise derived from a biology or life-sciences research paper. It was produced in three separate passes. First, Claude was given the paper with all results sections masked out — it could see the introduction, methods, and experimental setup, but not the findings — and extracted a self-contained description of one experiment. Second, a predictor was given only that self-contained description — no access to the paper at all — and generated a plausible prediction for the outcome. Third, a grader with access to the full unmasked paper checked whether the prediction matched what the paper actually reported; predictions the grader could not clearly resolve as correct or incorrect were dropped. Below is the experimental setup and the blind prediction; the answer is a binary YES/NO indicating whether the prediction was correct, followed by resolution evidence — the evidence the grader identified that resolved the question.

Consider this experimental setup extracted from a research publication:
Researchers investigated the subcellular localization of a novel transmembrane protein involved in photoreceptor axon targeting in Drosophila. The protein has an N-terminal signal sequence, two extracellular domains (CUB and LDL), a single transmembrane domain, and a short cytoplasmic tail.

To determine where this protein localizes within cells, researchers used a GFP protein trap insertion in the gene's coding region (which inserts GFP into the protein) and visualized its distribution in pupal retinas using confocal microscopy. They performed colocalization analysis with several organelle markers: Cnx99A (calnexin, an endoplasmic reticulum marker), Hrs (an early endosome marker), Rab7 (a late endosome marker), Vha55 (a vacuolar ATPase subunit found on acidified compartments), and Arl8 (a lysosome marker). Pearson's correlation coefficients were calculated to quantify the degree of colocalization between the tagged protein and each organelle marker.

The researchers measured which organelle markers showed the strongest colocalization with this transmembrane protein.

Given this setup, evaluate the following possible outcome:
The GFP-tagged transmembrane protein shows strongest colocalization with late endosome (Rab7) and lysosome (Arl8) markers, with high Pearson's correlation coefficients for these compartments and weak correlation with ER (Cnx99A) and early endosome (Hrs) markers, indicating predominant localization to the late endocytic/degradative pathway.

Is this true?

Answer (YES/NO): NO